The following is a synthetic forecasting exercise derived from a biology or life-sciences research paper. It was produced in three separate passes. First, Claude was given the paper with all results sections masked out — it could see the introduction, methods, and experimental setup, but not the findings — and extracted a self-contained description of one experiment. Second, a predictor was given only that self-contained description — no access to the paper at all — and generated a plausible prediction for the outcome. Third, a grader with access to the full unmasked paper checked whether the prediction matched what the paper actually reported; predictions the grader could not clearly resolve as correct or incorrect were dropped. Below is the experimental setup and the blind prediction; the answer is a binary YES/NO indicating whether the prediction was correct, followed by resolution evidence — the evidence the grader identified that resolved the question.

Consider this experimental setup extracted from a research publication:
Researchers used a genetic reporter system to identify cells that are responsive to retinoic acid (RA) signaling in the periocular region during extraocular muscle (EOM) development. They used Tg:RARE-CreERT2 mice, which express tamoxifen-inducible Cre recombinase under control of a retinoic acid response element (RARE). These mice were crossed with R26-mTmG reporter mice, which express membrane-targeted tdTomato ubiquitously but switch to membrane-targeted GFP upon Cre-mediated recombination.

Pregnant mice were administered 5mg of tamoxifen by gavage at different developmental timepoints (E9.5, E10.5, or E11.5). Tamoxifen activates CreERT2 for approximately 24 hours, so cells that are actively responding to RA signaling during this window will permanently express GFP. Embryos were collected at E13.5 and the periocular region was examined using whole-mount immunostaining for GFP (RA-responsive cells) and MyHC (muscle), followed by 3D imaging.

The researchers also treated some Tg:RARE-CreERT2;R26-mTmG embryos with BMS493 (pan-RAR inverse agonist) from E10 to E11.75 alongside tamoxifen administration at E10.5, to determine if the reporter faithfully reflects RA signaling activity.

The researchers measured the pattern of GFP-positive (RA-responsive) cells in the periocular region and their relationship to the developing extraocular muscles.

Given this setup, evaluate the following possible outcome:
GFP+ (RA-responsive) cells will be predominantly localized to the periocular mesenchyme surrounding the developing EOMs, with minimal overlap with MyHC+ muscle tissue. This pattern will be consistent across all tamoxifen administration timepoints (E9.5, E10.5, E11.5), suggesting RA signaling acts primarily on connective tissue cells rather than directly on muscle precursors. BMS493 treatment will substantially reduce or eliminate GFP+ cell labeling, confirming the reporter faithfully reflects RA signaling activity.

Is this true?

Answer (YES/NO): NO